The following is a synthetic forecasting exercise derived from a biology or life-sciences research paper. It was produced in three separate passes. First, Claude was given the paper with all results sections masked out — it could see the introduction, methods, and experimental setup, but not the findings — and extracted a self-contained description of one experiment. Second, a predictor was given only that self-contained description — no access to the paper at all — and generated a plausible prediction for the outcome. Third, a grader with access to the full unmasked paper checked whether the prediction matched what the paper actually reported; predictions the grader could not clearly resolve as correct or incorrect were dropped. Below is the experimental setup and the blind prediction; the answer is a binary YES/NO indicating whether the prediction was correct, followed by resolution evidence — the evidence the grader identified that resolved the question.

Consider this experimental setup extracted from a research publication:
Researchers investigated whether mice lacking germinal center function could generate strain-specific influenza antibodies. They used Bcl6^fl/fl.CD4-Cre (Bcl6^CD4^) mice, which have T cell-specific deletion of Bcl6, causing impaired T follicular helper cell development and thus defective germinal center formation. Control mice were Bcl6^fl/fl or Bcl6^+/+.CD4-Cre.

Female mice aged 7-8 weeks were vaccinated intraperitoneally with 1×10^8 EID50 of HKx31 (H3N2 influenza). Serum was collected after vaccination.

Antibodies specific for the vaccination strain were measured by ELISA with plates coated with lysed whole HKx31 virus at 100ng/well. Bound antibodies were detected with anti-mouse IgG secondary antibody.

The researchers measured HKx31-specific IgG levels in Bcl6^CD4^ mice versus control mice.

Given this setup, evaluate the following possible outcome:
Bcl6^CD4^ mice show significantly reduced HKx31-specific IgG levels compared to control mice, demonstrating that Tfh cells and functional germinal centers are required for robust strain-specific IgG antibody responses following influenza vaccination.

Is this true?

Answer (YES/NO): YES